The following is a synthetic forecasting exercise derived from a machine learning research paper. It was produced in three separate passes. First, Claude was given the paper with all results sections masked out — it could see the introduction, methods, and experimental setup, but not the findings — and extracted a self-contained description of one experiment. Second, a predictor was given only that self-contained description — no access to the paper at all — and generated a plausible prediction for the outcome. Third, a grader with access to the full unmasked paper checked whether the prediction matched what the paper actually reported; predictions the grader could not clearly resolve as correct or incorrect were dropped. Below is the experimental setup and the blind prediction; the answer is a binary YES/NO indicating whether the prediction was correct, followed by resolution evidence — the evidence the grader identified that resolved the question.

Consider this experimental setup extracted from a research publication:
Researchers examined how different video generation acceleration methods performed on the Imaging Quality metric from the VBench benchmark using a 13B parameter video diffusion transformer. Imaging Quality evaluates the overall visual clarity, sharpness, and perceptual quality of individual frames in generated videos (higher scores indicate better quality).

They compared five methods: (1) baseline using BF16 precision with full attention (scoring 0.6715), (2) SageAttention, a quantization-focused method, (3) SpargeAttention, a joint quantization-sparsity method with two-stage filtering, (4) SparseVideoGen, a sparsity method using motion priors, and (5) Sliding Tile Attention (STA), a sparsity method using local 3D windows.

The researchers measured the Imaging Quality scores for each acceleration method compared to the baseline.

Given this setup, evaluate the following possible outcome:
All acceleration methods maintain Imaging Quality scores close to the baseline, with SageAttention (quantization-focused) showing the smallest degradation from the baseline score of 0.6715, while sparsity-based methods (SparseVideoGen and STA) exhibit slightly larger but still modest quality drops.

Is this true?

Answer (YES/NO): NO